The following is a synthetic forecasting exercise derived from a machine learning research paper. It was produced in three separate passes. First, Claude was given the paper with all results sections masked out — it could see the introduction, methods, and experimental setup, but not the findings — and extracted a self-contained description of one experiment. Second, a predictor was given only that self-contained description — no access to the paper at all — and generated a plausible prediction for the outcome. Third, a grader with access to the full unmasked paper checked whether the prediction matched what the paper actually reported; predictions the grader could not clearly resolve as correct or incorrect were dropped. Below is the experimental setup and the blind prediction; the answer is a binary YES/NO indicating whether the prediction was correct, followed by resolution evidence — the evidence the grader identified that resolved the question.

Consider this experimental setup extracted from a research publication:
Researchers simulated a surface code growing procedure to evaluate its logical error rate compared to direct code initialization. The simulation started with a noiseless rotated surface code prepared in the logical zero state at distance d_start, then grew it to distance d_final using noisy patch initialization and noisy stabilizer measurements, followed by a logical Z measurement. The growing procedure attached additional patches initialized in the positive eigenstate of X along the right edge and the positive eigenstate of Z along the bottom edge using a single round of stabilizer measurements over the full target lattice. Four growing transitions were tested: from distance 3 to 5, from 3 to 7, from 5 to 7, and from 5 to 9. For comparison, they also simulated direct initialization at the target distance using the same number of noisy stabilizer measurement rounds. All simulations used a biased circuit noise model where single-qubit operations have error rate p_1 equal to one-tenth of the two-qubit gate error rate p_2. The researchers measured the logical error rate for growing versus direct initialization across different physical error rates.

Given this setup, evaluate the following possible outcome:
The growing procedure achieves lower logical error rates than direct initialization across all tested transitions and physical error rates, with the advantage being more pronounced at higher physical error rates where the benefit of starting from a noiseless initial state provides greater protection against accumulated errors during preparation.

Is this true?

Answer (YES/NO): NO